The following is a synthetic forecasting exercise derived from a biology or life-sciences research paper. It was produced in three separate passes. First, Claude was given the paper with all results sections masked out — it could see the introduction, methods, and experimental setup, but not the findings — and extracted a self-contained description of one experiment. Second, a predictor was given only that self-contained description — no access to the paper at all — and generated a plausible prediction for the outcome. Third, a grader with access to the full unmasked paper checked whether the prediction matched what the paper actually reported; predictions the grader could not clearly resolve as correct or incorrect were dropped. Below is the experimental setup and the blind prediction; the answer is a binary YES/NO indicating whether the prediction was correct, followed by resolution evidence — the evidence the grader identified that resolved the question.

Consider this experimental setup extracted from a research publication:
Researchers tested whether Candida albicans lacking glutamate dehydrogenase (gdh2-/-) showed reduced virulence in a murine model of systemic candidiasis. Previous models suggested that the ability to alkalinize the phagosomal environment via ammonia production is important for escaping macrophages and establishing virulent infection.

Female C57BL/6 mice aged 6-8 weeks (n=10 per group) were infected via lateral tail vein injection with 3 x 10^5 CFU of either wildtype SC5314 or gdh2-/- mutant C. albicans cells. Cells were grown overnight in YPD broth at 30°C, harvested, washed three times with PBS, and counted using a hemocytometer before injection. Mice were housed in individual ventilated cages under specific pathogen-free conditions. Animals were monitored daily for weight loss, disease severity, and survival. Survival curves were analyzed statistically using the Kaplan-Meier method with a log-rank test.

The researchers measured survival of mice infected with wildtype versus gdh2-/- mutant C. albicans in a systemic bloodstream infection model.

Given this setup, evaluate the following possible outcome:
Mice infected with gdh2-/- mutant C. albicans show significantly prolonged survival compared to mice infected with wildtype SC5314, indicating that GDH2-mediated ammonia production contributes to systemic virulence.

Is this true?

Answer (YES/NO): NO